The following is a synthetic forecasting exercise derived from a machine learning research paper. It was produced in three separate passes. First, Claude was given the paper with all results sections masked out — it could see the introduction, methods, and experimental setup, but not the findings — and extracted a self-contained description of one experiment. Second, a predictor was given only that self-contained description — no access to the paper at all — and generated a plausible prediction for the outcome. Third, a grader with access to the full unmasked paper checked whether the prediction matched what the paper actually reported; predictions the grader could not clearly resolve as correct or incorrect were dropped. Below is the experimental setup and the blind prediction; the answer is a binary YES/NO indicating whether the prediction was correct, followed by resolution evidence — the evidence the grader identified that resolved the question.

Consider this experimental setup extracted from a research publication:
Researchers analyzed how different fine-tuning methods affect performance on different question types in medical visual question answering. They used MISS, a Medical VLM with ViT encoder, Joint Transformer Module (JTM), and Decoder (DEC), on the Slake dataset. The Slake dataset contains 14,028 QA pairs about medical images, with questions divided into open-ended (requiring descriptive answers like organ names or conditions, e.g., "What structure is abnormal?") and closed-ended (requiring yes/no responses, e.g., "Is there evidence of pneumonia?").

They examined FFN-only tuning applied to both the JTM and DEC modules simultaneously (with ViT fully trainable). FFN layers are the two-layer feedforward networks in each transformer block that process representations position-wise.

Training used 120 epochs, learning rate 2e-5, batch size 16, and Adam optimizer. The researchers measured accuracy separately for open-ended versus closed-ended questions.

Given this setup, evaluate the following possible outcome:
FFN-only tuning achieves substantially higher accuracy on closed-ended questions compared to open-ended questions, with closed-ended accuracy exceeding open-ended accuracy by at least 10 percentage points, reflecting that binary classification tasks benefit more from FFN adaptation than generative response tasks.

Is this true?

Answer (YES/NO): NO